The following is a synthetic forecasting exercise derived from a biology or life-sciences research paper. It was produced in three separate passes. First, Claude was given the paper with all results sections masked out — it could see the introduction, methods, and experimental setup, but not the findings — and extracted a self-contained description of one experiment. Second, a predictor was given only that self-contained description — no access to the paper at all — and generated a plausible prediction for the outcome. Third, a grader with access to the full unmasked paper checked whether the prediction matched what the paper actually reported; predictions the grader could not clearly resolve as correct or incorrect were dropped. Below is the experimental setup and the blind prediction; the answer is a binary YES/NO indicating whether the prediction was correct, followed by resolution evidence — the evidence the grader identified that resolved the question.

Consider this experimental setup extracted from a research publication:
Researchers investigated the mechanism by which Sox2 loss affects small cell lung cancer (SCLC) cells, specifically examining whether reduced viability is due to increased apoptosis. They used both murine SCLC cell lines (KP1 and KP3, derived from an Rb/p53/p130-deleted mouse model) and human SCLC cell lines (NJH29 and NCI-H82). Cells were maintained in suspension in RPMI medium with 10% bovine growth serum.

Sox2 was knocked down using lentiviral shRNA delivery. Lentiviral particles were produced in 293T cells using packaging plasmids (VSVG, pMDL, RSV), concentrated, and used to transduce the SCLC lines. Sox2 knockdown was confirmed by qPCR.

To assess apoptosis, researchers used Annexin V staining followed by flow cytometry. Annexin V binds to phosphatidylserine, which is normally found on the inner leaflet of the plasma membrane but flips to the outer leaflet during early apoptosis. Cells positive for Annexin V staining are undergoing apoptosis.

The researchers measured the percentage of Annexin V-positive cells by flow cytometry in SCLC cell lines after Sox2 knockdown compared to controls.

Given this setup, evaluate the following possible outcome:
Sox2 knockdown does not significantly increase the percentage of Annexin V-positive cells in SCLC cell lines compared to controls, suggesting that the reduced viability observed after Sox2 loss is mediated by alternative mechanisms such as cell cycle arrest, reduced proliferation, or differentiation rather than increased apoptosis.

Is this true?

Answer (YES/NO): NO